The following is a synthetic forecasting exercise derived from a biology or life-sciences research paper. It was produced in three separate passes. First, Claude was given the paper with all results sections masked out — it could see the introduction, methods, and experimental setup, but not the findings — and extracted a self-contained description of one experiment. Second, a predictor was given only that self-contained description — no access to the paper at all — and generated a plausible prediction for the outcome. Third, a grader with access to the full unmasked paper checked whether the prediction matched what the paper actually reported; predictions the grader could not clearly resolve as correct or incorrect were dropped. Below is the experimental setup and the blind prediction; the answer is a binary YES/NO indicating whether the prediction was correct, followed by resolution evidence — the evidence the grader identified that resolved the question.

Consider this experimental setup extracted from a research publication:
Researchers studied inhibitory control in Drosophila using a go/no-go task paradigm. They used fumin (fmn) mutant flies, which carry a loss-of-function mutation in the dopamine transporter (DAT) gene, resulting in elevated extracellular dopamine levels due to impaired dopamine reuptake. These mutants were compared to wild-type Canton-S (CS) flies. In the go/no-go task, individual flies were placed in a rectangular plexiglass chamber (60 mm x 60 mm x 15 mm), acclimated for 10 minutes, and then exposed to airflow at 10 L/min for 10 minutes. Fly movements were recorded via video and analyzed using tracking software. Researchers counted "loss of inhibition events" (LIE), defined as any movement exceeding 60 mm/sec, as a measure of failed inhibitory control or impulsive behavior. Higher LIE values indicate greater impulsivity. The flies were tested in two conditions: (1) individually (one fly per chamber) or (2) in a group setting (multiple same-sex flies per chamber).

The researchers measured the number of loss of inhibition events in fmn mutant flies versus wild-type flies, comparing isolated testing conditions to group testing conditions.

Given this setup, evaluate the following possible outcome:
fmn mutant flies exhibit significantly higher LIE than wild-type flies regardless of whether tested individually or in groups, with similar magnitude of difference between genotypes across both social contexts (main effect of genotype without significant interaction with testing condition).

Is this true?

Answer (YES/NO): NO